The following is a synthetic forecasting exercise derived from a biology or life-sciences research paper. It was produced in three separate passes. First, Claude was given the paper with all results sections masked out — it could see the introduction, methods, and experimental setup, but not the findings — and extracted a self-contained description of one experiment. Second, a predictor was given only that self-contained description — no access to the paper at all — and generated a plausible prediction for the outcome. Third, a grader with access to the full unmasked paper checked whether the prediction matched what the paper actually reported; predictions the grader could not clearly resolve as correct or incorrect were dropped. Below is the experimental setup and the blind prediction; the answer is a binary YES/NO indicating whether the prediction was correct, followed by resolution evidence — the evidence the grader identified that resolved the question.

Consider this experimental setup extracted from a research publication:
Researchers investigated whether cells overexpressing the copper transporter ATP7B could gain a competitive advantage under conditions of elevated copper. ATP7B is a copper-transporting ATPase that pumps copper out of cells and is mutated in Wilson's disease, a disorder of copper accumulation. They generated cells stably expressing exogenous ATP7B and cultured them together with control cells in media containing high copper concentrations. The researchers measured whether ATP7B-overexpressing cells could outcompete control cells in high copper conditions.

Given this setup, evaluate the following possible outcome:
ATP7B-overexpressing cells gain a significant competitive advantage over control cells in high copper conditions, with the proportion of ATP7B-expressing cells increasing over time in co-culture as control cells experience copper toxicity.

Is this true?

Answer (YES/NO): YES